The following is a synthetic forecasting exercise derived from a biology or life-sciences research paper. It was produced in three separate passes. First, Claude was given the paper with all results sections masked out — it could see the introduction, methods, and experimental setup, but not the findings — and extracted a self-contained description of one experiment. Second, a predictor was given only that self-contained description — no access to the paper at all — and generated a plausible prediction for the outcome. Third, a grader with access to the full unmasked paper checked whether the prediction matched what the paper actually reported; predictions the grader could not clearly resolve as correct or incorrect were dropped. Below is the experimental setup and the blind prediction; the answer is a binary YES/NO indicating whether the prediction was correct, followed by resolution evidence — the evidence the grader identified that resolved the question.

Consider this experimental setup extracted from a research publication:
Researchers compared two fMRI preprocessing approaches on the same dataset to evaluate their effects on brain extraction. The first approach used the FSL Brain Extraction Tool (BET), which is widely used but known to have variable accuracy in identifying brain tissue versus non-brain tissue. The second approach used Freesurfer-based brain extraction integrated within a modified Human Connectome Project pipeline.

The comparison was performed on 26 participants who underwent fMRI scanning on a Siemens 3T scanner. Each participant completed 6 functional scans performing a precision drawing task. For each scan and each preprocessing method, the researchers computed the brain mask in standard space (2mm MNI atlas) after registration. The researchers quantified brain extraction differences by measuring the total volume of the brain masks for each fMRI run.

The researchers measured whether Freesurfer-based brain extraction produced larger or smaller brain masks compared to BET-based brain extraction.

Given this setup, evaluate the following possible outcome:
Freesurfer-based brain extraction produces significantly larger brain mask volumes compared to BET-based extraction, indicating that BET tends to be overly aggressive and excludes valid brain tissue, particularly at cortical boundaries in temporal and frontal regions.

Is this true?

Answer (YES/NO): NO